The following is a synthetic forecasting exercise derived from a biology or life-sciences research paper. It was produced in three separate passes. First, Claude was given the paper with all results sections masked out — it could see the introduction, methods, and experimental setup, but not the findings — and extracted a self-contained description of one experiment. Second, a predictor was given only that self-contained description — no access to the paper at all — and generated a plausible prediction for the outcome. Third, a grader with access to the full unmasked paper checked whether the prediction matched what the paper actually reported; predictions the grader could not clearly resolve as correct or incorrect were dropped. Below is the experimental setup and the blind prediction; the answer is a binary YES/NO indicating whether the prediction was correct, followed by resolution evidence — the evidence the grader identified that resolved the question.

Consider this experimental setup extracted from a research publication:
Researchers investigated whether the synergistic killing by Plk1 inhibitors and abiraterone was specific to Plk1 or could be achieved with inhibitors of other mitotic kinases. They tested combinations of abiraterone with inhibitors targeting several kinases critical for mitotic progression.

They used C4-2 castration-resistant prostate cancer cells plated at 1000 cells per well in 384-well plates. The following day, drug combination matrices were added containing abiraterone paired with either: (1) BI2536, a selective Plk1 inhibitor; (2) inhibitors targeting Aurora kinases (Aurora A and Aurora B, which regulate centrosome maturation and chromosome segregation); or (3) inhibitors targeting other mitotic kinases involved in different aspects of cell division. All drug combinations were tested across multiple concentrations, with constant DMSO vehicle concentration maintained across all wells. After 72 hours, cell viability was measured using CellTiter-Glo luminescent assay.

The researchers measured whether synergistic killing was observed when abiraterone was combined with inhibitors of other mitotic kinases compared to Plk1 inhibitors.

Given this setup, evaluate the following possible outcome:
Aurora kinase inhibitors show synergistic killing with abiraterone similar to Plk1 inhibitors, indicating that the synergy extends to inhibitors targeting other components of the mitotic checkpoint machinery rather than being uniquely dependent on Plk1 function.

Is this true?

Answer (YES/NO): NO